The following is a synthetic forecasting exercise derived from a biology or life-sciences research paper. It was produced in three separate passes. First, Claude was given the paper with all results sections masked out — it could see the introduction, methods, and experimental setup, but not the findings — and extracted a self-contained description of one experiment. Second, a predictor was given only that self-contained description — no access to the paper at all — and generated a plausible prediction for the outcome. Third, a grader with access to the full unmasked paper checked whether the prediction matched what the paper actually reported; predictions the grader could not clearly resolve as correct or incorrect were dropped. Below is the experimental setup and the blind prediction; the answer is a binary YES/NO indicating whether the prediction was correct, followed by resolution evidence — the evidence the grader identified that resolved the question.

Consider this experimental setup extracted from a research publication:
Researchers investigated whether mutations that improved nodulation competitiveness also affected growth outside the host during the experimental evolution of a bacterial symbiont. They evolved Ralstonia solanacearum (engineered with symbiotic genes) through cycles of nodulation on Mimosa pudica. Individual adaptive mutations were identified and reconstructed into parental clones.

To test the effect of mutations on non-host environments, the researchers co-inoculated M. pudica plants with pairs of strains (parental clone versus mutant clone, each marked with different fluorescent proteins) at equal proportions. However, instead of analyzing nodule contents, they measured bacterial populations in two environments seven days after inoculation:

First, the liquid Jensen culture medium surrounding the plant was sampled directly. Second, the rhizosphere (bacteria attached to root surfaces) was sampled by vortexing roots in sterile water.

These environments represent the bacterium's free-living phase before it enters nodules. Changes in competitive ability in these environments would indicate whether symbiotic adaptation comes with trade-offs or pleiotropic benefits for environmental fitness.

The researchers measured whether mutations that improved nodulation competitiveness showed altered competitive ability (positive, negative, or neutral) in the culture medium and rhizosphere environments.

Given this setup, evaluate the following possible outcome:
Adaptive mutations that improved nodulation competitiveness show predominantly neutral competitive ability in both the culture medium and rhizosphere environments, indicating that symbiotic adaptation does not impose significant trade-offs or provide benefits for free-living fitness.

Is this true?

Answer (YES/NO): YES